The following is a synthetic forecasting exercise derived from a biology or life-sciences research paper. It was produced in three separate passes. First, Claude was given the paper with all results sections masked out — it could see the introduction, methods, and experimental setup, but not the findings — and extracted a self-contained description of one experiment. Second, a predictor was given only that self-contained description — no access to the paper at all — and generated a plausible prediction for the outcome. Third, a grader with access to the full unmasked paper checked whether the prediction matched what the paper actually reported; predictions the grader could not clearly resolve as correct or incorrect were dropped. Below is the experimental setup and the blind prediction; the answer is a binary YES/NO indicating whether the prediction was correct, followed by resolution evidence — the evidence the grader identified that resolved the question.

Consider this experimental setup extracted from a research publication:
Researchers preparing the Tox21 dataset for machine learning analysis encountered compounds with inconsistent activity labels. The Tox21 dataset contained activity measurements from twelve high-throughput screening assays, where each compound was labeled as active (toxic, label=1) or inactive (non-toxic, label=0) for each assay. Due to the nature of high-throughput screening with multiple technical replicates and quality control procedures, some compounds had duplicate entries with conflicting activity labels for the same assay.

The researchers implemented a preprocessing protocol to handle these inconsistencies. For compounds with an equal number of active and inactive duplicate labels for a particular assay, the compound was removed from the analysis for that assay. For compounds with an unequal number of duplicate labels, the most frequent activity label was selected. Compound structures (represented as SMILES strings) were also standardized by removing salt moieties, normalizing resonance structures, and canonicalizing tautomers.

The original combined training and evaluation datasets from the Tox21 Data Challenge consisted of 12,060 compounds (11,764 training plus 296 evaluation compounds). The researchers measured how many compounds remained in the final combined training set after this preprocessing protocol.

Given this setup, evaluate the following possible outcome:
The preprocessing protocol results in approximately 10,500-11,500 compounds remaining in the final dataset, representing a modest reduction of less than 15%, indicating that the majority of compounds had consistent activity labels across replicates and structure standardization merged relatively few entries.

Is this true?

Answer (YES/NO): NO